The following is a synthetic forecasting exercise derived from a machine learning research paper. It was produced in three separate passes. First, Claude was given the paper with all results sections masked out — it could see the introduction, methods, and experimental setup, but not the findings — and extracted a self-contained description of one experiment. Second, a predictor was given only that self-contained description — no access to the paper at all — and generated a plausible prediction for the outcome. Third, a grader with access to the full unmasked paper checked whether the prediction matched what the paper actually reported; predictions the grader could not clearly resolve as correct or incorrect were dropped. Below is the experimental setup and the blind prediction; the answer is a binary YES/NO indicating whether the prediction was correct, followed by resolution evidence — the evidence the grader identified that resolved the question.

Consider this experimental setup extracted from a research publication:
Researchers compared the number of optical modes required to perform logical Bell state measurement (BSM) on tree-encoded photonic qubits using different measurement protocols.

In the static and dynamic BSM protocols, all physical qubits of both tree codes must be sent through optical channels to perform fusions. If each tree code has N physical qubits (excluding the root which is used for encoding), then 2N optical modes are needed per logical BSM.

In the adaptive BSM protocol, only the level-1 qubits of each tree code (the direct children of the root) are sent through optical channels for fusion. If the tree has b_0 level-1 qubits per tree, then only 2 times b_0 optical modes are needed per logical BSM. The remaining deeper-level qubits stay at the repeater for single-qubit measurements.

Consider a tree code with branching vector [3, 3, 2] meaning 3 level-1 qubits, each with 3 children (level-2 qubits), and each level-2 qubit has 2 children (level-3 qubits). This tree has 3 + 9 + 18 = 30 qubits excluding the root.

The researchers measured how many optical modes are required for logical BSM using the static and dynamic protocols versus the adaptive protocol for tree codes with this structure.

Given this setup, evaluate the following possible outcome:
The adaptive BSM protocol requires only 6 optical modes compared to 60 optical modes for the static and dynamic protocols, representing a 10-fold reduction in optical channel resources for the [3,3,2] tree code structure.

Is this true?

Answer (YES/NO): YES